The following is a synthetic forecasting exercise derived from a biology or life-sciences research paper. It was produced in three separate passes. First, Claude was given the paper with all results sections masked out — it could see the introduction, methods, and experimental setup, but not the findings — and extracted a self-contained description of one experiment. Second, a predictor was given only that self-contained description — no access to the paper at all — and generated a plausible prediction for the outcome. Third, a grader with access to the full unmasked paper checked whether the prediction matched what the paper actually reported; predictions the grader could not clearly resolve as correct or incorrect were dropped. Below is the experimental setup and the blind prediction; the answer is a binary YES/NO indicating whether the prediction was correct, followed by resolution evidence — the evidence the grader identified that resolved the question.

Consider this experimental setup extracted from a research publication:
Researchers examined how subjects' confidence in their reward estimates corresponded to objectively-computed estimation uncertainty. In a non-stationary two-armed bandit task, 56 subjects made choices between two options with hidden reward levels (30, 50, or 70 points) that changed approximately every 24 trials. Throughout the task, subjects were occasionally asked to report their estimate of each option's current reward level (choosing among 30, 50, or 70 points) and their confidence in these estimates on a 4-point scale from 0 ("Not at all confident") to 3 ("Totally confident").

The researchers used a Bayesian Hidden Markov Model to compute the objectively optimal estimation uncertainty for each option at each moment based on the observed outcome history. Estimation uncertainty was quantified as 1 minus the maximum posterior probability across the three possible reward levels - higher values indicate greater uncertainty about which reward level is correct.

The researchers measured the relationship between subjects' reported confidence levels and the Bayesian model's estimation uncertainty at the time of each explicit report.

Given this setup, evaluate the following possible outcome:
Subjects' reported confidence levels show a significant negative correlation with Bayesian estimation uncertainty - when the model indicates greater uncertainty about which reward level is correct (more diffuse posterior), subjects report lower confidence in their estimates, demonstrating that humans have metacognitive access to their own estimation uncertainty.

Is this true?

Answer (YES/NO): YES